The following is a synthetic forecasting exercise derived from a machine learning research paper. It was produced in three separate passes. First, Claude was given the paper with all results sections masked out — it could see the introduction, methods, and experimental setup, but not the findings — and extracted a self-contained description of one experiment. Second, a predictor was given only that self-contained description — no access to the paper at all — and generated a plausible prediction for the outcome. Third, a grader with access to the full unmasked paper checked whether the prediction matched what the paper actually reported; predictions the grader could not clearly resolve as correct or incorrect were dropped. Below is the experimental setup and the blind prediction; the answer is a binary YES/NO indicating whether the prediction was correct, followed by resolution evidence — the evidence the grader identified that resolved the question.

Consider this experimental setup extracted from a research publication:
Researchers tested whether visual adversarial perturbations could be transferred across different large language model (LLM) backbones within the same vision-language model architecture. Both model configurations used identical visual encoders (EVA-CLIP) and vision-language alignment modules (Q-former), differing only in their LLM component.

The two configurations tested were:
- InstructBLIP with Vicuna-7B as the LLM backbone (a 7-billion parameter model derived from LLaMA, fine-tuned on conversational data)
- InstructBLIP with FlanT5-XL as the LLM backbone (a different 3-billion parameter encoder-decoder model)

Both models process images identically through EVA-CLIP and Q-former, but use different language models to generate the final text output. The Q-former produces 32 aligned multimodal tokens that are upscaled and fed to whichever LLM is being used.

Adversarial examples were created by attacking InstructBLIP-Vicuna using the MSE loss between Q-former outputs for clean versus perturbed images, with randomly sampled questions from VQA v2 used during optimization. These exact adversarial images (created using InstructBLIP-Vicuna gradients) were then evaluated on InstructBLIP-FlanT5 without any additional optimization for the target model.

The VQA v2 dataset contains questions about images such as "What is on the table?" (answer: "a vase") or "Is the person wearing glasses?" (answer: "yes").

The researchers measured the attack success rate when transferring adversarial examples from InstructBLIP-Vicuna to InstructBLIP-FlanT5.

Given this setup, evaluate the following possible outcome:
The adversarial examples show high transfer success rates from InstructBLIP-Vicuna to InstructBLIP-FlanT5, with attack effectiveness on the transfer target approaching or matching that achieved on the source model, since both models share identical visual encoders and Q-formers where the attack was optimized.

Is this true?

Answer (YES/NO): YES